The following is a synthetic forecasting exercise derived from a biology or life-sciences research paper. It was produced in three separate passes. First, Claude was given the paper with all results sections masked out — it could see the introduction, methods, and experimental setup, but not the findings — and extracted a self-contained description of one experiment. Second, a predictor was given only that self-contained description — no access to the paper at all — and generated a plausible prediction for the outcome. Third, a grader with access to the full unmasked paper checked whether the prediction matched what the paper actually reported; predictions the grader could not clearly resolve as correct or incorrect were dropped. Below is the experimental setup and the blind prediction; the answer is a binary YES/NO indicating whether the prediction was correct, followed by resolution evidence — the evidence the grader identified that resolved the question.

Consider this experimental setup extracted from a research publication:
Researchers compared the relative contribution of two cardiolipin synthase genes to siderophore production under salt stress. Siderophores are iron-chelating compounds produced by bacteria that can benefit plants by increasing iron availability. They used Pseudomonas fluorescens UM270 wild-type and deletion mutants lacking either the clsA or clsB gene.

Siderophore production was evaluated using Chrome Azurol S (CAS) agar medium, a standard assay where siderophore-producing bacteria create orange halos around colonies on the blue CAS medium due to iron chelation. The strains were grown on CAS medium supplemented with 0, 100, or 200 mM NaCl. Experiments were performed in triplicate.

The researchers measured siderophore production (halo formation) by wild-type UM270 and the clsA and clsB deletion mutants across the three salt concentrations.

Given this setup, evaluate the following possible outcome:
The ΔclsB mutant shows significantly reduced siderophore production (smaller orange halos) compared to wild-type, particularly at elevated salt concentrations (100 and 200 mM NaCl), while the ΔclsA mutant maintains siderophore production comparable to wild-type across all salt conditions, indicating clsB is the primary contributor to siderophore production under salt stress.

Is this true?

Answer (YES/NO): NO